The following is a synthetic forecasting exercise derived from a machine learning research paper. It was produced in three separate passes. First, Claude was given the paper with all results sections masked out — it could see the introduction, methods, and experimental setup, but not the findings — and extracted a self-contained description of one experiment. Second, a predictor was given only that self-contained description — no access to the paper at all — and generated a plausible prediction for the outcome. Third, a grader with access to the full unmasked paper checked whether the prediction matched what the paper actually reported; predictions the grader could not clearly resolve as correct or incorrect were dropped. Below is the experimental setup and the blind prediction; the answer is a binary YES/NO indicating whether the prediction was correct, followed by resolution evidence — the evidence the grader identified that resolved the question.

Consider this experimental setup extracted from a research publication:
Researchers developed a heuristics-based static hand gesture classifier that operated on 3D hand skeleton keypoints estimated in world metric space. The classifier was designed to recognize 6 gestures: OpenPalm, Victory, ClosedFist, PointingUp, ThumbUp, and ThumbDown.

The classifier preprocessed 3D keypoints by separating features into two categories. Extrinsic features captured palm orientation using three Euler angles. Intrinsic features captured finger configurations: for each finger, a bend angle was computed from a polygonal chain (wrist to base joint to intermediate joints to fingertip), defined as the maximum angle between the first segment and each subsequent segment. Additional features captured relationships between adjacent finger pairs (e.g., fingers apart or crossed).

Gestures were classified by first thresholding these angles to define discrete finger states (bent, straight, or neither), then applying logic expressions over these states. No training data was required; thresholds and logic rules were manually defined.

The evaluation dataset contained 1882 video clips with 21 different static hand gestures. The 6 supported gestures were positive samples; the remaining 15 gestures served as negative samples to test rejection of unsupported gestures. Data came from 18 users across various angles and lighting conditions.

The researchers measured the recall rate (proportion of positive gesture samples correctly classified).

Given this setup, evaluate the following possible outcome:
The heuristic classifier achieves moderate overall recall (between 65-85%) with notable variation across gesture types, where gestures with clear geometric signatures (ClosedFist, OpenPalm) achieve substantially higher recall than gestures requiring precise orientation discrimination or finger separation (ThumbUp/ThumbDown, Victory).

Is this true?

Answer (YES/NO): NO